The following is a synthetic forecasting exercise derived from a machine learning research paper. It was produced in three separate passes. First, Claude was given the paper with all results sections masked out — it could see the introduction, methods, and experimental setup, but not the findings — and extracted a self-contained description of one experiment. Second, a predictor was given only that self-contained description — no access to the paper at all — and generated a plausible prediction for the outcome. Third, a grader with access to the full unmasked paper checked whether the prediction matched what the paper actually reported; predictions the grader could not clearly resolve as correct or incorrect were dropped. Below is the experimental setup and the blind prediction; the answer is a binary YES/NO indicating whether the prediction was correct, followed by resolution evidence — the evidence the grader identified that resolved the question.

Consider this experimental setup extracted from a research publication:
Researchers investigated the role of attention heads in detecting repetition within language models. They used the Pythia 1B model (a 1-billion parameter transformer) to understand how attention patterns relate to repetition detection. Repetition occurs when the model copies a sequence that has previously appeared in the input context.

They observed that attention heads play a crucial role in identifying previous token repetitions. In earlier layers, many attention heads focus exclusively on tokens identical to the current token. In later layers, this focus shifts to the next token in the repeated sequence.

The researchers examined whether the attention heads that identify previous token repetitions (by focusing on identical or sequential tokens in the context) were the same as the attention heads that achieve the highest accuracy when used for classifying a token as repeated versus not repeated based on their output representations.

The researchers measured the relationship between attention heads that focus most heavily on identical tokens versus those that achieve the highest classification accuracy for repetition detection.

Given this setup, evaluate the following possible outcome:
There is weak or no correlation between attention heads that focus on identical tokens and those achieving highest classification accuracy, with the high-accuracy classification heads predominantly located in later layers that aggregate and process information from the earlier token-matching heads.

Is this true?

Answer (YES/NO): NO